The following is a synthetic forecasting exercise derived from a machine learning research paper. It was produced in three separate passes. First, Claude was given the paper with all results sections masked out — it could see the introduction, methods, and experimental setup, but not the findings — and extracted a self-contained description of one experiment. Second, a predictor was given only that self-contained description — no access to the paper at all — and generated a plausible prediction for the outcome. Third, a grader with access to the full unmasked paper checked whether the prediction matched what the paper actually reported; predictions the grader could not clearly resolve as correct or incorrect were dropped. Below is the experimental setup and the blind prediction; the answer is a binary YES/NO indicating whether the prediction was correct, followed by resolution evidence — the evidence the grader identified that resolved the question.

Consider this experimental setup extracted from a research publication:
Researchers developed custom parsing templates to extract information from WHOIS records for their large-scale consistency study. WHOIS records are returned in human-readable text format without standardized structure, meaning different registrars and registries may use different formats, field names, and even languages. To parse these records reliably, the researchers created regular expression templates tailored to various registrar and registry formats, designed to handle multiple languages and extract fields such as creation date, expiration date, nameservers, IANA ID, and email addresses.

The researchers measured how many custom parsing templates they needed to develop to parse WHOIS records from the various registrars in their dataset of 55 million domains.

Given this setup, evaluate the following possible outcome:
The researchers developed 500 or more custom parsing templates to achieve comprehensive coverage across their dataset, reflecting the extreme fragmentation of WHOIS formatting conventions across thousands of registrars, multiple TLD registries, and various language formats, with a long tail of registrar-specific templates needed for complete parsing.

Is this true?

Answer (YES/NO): NO